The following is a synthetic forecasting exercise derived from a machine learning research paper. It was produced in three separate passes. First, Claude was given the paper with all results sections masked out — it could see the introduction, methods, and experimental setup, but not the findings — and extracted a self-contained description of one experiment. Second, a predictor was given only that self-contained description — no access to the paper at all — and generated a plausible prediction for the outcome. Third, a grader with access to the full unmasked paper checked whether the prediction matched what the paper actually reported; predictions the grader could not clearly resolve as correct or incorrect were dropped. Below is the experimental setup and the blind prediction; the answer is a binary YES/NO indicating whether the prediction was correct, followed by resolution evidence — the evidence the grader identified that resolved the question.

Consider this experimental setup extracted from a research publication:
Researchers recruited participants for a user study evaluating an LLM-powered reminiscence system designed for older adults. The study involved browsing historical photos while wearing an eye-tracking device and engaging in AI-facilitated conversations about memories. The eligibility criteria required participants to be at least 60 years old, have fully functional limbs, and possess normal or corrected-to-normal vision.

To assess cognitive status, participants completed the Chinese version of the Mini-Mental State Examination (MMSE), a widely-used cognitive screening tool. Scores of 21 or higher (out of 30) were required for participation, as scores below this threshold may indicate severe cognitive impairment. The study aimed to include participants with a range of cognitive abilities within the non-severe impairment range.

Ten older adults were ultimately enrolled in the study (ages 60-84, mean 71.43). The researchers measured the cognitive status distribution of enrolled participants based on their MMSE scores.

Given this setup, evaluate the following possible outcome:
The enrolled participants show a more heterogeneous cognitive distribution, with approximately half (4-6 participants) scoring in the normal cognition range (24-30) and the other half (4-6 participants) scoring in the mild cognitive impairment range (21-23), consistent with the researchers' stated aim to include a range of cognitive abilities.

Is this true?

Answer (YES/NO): NO